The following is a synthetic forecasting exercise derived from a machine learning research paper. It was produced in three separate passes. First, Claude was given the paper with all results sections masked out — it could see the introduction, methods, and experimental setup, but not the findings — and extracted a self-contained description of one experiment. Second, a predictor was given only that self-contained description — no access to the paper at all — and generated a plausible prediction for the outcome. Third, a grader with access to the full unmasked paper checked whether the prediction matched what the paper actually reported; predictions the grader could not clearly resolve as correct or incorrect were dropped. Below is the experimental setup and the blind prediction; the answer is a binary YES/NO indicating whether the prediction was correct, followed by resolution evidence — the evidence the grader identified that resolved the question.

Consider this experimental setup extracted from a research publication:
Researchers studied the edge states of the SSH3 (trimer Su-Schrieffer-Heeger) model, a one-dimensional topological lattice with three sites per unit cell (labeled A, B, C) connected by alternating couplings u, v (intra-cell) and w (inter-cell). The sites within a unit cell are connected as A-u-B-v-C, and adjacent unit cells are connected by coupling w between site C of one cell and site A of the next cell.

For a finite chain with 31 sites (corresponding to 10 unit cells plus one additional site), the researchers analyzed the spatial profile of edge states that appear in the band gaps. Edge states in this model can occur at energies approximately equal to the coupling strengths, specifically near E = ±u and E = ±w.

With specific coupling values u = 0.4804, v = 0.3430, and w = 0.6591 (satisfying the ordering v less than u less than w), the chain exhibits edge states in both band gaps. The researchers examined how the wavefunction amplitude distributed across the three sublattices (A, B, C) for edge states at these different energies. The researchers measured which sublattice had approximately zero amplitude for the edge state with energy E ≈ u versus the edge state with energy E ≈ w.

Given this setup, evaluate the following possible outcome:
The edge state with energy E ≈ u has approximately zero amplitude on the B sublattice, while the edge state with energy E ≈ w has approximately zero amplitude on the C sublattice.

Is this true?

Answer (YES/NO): NO